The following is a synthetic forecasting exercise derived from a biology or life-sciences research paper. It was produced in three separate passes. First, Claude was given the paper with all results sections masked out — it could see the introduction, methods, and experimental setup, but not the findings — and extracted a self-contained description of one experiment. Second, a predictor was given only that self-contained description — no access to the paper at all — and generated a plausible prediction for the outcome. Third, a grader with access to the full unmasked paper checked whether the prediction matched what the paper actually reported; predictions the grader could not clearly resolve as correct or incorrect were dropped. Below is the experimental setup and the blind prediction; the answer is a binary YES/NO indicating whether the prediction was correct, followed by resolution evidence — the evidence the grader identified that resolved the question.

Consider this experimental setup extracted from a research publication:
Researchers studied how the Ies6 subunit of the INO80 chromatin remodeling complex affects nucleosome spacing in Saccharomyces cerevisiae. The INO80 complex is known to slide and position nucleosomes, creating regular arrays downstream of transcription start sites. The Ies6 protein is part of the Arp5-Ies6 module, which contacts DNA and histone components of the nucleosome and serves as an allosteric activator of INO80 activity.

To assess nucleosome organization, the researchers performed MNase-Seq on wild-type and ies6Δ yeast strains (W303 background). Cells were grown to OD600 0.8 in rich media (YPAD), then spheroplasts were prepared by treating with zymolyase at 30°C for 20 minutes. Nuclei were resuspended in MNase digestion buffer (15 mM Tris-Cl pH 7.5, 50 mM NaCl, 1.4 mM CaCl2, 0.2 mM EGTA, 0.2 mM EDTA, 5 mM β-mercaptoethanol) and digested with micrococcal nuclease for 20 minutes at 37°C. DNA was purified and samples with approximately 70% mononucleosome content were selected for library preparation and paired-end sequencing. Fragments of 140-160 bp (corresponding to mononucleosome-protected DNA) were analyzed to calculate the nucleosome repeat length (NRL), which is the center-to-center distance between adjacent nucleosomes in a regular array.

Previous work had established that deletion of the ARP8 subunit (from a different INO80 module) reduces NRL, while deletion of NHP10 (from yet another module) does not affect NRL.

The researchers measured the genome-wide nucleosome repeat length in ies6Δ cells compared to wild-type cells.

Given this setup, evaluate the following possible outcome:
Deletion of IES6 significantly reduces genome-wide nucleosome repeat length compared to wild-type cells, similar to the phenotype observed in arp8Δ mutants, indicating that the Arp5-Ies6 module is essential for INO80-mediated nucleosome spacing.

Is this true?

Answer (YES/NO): YES